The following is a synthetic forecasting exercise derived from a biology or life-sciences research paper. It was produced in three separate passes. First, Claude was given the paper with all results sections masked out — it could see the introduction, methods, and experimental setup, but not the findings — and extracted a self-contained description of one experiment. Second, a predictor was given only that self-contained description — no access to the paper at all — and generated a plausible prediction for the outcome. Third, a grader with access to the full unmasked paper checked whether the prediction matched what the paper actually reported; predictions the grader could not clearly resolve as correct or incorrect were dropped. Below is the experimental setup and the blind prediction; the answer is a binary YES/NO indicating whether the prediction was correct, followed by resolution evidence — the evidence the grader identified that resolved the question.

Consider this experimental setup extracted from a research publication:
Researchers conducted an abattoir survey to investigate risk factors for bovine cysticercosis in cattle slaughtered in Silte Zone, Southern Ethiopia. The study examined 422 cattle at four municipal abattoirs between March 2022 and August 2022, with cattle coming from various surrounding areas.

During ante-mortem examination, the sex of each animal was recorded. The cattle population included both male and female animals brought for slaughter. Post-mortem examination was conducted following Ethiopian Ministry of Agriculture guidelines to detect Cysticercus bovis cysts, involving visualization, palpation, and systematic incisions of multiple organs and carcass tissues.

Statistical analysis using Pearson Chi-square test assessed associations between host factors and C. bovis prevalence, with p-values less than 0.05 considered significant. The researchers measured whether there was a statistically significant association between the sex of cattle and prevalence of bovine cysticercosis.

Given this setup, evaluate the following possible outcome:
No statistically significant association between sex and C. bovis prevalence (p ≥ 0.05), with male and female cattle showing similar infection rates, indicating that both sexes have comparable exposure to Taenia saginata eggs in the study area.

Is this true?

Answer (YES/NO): NO